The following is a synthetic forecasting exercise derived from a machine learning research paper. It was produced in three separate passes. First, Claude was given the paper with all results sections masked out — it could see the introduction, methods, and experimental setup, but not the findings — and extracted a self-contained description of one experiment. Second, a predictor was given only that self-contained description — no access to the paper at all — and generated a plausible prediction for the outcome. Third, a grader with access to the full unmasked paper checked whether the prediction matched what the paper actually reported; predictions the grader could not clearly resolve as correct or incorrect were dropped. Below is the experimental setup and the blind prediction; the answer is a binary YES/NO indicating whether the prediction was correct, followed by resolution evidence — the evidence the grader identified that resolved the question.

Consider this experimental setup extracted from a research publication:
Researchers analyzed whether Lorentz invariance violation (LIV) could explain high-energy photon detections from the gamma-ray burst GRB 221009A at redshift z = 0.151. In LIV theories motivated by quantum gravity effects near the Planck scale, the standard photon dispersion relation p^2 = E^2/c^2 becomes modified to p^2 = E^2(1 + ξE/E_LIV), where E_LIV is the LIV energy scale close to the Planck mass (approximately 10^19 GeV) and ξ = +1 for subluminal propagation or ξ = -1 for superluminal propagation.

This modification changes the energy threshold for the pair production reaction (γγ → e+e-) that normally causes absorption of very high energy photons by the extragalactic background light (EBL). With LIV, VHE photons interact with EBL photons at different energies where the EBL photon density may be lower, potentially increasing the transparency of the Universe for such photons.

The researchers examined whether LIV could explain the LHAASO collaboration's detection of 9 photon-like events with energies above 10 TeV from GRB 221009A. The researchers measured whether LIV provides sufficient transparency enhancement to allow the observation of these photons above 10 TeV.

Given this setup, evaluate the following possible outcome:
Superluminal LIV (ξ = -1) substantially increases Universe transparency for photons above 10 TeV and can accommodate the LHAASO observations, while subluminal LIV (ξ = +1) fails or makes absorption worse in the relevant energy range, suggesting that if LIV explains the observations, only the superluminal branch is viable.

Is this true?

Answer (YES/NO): NO